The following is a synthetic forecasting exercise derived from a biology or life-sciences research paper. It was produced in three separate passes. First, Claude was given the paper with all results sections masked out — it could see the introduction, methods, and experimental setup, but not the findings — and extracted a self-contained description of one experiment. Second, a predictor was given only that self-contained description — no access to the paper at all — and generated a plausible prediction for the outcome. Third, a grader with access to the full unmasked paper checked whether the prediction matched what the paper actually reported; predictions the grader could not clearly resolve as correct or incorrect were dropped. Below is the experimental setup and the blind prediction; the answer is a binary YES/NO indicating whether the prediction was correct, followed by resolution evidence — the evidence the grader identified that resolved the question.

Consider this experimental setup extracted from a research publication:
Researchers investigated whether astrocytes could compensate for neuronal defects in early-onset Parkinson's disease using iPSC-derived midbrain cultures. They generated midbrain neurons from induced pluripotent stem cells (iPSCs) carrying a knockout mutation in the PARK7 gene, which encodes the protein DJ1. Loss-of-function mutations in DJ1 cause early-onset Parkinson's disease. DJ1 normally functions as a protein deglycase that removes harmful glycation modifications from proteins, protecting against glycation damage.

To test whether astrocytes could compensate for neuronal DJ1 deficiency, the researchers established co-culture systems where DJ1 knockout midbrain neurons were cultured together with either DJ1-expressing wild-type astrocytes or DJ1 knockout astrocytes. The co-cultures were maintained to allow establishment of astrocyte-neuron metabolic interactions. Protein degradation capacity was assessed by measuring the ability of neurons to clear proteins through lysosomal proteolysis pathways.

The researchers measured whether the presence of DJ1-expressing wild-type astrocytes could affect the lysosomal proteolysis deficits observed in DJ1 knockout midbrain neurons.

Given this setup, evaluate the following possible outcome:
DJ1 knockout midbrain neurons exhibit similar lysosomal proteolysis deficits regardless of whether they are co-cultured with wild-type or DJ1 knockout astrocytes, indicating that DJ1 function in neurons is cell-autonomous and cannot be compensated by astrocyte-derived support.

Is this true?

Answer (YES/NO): NO